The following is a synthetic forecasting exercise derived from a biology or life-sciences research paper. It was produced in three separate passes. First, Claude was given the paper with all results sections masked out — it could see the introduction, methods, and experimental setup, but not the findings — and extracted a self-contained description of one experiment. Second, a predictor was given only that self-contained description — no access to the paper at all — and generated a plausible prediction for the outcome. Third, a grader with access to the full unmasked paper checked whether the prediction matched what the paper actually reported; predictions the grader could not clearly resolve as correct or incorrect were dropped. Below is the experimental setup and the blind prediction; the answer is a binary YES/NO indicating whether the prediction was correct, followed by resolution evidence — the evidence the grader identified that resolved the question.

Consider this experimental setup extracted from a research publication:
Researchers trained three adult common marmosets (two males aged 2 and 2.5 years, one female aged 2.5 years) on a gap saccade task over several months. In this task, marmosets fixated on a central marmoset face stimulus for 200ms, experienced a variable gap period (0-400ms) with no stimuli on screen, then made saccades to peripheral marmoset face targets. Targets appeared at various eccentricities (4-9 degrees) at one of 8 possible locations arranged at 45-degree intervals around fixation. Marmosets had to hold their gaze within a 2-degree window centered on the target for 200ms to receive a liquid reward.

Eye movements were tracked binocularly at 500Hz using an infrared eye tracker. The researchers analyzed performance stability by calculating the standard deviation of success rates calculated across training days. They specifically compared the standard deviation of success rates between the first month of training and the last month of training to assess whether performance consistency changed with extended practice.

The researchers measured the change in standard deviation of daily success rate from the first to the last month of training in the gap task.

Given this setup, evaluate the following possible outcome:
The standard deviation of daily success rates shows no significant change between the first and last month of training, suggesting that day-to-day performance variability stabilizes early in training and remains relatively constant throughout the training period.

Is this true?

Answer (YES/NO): NO